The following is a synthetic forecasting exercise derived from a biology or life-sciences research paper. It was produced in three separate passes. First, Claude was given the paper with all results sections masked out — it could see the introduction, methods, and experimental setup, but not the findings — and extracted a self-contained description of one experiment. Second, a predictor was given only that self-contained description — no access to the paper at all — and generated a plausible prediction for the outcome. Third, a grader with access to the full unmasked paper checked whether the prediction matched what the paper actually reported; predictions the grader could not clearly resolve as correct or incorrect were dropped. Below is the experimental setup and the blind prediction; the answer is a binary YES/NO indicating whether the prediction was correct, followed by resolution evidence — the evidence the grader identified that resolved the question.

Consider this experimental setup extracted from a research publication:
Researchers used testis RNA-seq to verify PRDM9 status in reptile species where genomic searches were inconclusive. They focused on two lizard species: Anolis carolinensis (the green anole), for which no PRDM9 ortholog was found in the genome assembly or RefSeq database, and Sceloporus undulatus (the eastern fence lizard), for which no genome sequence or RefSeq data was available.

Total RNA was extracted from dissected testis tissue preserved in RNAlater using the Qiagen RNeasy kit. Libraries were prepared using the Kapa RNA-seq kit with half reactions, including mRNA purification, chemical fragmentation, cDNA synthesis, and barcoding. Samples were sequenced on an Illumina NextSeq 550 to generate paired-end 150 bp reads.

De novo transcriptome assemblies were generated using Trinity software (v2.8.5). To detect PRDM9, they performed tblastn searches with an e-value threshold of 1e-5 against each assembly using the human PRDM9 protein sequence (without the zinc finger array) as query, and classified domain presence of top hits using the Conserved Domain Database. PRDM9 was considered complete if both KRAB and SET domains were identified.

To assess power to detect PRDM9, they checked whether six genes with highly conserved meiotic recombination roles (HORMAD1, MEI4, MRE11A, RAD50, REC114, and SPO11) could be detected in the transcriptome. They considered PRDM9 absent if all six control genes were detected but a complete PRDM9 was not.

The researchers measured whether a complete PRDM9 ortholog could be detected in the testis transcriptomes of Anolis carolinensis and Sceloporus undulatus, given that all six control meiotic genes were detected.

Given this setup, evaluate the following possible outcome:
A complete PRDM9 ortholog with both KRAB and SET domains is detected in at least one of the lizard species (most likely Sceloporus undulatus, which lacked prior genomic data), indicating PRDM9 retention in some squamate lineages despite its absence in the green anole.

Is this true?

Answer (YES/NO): NO